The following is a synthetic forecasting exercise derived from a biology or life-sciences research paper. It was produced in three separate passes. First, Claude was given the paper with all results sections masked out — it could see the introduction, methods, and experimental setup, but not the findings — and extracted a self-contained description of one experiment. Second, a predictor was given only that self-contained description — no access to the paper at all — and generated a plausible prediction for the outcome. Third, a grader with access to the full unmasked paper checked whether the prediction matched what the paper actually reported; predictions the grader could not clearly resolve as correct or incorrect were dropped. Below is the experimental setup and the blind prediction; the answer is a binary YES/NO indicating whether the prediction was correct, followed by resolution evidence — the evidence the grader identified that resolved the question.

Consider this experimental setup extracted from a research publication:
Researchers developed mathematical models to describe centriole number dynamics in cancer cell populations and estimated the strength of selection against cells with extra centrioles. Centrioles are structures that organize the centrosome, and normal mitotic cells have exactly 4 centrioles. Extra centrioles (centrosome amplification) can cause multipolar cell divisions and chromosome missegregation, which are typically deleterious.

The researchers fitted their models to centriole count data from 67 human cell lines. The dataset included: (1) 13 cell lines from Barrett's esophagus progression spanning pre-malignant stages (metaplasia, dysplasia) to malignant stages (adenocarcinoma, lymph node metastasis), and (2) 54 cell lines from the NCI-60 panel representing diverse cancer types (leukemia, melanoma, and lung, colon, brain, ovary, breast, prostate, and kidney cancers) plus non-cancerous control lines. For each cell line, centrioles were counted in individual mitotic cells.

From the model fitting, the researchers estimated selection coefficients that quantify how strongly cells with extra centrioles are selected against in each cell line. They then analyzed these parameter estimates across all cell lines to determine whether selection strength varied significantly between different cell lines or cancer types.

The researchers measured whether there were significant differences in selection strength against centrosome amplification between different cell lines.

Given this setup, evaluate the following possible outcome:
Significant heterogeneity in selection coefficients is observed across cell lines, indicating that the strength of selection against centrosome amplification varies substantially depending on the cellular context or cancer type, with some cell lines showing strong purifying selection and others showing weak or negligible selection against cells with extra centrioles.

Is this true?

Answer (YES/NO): NO